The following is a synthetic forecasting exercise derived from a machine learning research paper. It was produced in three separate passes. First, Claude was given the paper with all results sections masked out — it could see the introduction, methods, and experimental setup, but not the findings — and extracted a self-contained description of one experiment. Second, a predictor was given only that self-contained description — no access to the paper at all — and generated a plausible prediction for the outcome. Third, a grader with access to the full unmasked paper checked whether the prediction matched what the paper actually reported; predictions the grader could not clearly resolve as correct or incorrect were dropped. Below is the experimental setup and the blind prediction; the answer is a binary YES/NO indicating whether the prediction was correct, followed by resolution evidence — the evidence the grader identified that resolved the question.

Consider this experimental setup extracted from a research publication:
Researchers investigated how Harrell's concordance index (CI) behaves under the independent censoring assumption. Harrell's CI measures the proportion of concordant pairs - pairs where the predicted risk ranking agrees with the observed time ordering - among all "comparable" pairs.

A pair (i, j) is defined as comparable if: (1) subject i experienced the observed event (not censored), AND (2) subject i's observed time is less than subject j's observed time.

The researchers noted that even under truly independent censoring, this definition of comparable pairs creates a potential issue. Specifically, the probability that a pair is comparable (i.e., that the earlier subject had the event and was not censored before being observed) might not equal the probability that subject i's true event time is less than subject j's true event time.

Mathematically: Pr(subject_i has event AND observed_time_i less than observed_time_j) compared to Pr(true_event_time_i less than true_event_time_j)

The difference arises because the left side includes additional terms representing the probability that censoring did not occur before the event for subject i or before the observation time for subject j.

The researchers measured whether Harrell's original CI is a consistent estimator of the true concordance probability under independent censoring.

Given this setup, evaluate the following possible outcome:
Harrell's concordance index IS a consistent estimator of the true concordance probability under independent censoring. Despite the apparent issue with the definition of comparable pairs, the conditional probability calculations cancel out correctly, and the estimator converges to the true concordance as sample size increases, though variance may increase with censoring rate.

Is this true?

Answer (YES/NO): NO